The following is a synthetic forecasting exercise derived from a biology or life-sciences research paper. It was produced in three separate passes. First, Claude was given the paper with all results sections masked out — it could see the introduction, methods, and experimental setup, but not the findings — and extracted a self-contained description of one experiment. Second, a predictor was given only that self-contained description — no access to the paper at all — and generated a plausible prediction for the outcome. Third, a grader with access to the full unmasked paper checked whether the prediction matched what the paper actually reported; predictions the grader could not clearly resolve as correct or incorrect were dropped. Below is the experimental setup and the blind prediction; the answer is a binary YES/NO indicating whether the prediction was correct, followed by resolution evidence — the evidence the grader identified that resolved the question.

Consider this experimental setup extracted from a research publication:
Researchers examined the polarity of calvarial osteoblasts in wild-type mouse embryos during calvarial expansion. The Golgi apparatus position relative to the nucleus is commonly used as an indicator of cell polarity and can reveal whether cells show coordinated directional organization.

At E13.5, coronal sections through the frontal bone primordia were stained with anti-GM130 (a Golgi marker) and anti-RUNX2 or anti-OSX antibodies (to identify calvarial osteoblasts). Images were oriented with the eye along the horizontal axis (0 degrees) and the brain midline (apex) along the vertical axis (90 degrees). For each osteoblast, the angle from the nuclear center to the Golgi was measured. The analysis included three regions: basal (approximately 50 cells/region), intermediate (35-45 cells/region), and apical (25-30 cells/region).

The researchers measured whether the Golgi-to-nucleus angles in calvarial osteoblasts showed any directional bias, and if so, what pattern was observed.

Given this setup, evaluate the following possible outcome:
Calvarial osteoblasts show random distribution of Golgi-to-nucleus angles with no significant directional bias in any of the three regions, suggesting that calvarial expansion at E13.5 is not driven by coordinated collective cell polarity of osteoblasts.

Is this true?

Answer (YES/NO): NO